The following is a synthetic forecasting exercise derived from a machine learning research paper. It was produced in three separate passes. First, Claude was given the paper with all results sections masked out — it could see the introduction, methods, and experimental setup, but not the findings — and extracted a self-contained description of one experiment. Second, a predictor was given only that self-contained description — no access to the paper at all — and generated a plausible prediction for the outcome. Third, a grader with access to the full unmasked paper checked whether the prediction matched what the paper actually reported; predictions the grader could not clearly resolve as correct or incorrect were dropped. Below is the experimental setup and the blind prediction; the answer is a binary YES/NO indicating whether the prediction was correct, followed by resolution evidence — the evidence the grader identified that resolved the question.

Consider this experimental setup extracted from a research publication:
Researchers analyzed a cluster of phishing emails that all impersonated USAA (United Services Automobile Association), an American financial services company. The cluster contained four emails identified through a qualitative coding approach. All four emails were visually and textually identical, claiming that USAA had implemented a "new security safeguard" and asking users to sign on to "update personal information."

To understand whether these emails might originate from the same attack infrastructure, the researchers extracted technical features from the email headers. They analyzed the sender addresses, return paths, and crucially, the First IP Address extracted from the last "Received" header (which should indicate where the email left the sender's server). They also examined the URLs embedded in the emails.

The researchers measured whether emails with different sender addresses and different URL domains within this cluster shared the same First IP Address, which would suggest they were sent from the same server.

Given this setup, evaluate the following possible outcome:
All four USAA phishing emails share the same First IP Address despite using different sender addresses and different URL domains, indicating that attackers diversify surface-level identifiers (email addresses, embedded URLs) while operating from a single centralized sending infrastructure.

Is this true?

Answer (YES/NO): NO